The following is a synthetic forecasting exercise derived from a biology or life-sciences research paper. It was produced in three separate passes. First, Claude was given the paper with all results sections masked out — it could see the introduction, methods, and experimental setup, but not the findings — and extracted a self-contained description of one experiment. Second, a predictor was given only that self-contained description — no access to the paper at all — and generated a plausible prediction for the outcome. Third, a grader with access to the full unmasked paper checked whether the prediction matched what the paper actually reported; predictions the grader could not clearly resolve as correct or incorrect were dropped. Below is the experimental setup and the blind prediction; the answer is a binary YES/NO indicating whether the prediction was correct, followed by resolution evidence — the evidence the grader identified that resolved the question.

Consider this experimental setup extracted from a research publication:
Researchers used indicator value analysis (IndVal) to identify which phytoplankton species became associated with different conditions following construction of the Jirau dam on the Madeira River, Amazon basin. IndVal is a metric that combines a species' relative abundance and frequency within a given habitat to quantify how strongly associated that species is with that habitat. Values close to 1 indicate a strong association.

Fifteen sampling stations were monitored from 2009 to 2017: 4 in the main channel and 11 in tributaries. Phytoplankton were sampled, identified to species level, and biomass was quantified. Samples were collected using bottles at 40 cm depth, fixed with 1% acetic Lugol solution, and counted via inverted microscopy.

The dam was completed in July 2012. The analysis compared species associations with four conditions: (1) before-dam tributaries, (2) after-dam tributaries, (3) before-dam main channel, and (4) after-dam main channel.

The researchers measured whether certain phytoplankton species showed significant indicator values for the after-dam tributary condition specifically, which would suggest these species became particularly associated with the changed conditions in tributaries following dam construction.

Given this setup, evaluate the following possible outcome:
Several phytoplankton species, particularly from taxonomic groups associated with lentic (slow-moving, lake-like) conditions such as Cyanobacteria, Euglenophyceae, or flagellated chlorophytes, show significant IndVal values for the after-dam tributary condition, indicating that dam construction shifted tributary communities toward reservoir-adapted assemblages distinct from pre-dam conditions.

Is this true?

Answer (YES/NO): YES